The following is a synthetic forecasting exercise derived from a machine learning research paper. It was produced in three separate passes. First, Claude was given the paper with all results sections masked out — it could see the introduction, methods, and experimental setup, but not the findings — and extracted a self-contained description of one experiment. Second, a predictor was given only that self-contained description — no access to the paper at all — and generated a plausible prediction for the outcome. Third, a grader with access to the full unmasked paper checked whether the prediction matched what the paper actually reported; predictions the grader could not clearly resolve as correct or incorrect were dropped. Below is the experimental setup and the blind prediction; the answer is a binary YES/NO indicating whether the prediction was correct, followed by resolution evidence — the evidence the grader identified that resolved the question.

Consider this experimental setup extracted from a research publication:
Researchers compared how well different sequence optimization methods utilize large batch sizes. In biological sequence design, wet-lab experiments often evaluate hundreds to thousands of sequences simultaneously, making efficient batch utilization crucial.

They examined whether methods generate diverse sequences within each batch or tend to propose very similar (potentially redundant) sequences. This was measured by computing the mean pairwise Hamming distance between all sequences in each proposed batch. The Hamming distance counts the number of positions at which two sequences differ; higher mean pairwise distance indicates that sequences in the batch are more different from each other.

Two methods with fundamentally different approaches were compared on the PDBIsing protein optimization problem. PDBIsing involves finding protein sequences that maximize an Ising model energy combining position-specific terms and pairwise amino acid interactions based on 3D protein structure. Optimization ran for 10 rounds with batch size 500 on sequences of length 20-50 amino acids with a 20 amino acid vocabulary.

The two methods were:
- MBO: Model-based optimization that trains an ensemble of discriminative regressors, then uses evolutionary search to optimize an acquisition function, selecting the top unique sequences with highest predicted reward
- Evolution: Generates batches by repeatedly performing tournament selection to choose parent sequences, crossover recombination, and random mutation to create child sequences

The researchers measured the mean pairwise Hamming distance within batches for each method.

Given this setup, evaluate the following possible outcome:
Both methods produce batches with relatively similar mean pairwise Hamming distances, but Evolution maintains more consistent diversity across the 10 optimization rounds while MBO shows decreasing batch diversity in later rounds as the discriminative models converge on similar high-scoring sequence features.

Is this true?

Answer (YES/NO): NO